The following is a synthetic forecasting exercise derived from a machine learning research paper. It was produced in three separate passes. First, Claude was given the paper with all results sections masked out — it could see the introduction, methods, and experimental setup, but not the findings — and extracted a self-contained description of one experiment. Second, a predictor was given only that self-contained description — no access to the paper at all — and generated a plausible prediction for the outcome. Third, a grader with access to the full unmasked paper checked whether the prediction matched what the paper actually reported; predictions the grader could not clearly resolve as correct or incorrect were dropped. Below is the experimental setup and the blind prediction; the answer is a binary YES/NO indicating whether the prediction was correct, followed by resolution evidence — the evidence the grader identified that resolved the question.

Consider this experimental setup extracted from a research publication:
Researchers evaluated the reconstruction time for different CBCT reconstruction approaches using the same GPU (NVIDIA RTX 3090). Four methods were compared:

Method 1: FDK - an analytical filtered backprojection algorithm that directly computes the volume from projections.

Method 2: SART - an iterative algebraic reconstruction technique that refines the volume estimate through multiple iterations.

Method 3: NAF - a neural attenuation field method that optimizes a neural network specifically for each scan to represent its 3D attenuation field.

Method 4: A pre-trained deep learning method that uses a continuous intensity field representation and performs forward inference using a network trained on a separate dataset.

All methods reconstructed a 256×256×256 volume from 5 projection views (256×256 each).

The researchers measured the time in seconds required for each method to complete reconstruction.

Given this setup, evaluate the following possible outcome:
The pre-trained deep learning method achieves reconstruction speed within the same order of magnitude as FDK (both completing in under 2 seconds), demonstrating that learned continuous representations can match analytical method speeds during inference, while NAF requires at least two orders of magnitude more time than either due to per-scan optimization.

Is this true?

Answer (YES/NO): YES